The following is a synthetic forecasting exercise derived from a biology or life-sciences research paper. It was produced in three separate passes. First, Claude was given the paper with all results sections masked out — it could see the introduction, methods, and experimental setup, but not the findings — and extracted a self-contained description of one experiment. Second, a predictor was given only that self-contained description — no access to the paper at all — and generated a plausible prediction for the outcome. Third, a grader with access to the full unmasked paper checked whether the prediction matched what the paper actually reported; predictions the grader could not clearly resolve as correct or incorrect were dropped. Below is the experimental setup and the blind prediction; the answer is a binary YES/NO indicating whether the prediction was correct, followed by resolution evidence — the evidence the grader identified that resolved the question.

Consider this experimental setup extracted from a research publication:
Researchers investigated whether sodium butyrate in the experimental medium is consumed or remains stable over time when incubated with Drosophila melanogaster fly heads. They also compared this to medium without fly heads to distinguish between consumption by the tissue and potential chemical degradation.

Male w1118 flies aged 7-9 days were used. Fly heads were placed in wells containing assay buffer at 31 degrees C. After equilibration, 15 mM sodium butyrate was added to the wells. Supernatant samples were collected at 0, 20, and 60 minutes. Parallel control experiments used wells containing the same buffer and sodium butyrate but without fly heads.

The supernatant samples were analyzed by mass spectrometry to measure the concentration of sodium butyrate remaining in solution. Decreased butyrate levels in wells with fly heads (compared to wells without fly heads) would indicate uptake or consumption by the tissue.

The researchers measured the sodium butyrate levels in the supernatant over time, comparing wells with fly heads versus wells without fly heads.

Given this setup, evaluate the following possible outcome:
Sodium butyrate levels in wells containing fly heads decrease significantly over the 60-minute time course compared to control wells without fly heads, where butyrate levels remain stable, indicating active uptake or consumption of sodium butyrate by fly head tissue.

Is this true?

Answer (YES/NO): NO